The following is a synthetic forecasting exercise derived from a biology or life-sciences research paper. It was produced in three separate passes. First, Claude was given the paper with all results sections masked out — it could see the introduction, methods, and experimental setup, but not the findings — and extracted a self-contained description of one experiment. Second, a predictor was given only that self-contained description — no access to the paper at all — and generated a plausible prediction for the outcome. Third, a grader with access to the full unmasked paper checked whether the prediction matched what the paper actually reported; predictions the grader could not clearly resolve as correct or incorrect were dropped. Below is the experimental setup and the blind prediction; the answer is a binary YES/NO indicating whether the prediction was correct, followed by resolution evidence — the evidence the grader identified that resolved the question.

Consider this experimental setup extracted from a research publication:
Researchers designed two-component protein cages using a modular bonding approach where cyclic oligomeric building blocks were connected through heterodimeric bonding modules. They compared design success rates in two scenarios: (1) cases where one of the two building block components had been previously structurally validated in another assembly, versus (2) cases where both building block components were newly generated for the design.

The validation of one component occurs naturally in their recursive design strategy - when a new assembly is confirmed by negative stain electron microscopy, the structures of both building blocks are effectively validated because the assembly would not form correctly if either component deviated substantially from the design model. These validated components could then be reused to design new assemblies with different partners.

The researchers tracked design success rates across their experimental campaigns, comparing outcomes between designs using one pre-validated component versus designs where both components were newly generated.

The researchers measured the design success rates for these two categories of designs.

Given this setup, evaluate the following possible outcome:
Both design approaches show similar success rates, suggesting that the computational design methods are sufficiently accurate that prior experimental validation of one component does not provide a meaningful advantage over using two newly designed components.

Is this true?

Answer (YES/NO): NO